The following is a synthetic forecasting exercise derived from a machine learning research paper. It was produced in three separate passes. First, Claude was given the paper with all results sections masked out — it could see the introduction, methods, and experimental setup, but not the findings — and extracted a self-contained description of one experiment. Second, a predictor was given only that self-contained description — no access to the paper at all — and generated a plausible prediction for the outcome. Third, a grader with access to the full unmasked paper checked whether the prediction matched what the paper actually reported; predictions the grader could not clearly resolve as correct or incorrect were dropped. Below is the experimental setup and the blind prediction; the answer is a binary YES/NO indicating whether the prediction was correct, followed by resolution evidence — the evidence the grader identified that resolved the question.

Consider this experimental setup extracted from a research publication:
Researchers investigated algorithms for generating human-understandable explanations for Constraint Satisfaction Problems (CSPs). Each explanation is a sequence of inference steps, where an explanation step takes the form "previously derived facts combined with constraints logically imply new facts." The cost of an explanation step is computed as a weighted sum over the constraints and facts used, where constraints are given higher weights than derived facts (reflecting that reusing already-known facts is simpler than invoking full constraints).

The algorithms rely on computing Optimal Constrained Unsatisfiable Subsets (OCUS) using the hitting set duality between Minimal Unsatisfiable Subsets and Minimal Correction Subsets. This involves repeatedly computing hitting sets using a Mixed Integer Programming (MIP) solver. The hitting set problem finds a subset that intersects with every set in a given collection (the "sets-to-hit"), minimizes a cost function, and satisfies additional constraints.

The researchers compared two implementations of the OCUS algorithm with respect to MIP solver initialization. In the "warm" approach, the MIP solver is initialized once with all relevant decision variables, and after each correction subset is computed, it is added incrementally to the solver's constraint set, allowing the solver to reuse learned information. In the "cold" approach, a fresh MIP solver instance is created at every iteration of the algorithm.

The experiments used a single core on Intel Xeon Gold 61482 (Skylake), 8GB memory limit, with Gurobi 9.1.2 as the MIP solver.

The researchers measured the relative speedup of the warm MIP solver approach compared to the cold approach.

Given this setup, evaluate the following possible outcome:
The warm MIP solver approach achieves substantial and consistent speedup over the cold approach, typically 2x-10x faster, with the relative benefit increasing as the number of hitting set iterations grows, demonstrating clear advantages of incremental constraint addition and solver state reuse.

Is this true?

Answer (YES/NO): NO